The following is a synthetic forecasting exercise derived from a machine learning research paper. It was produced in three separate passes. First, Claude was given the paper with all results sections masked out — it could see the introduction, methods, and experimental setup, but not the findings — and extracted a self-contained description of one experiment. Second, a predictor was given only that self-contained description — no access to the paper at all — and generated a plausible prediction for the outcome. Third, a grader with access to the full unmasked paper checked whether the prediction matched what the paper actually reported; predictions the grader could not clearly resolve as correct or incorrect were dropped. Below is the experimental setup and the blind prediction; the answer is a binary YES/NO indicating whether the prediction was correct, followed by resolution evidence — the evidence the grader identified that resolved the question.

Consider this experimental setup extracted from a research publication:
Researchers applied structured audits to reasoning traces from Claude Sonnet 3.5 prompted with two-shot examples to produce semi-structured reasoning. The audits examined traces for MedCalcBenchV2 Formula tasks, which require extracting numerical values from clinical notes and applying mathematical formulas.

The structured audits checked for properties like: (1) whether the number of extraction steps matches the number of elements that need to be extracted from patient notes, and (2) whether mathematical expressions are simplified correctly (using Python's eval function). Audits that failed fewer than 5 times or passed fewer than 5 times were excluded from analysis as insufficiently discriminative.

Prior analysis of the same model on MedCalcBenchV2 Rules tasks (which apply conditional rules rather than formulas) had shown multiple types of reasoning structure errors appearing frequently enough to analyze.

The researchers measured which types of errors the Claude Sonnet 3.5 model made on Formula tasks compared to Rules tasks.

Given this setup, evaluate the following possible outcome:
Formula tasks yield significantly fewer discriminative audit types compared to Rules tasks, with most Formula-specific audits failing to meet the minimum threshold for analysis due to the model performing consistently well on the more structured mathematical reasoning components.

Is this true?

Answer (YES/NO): NO